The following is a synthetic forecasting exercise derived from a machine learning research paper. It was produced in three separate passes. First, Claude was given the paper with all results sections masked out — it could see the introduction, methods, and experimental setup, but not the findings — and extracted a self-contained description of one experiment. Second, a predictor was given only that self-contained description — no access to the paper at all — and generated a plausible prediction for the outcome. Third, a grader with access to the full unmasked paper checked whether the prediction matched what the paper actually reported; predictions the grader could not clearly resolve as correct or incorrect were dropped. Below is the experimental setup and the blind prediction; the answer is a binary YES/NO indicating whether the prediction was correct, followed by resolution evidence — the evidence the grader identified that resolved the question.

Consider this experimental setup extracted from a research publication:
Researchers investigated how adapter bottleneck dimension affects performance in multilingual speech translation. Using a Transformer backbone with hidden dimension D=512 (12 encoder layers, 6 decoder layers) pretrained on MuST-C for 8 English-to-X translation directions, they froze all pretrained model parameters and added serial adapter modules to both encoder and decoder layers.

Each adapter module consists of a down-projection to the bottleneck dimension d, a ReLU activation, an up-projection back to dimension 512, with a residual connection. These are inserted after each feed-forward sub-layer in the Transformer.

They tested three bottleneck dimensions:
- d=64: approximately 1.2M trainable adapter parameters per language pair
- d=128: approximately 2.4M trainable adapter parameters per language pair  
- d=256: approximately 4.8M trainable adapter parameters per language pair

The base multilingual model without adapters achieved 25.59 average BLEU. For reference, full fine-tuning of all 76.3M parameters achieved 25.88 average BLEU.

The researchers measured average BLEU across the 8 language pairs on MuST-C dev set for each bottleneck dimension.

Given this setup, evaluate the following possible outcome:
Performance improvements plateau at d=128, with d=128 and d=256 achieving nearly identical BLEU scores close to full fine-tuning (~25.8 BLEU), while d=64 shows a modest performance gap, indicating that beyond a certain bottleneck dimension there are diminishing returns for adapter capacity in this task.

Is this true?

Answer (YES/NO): YES